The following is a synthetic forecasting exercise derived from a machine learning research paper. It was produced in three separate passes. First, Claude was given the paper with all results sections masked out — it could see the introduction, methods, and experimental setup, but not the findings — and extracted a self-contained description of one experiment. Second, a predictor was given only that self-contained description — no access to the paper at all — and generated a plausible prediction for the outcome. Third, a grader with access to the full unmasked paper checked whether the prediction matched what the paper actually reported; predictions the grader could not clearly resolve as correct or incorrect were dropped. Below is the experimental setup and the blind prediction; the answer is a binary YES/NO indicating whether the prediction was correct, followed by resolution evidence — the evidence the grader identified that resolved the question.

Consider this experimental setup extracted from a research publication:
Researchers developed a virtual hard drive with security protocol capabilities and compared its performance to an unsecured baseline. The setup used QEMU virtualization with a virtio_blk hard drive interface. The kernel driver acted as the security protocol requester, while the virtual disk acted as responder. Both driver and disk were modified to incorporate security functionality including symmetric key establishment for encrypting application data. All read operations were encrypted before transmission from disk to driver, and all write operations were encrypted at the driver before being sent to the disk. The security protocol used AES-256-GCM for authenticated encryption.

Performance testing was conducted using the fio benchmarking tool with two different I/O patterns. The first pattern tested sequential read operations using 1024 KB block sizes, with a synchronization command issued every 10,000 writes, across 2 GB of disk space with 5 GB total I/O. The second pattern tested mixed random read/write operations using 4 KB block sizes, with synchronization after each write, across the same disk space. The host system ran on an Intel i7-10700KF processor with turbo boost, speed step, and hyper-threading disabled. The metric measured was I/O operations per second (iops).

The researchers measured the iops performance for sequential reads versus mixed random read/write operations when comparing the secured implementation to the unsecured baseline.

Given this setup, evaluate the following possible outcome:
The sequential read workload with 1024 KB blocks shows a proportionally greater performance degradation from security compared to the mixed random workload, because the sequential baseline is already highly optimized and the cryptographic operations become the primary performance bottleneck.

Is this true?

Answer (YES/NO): YES